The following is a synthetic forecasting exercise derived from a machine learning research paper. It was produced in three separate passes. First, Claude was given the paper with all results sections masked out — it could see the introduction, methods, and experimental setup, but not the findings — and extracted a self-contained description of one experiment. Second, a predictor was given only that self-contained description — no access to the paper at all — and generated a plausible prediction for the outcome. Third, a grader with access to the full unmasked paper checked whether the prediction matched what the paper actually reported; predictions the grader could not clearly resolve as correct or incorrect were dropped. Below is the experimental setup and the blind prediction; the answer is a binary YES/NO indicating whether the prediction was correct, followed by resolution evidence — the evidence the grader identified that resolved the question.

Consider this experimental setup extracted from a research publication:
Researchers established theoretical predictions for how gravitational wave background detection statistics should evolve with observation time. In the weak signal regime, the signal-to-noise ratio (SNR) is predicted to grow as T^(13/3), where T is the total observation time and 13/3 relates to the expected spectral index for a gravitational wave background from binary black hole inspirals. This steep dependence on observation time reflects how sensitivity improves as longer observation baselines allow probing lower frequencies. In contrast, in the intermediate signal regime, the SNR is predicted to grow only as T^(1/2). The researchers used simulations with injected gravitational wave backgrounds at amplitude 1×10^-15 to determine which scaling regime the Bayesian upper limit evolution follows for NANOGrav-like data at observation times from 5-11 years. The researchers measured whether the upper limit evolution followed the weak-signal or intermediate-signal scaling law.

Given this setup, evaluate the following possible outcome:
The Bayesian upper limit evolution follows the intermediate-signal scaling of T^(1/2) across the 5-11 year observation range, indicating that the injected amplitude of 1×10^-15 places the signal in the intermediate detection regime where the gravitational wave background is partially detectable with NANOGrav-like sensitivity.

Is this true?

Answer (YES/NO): NO